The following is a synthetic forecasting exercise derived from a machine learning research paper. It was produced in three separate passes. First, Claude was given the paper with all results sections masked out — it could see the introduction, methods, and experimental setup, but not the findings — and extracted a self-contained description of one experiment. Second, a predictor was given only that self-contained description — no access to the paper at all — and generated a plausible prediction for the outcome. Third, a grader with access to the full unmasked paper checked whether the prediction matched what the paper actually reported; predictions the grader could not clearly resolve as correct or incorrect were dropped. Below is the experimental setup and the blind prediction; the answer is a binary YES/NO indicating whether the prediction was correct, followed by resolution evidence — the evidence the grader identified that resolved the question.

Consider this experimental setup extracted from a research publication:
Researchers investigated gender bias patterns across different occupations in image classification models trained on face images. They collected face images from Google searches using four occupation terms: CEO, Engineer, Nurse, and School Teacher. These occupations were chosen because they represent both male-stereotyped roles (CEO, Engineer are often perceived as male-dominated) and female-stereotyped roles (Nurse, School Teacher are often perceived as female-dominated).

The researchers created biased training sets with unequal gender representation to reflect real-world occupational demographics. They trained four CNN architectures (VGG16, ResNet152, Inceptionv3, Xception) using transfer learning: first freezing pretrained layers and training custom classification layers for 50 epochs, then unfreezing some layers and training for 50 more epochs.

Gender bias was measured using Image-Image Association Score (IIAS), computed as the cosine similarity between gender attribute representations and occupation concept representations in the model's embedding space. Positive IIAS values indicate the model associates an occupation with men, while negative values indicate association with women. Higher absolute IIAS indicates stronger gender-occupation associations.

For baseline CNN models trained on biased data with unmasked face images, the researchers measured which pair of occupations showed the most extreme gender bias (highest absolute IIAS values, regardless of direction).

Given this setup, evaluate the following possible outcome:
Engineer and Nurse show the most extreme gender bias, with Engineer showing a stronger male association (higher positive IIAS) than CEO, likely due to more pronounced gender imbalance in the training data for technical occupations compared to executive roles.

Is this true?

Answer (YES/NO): YES